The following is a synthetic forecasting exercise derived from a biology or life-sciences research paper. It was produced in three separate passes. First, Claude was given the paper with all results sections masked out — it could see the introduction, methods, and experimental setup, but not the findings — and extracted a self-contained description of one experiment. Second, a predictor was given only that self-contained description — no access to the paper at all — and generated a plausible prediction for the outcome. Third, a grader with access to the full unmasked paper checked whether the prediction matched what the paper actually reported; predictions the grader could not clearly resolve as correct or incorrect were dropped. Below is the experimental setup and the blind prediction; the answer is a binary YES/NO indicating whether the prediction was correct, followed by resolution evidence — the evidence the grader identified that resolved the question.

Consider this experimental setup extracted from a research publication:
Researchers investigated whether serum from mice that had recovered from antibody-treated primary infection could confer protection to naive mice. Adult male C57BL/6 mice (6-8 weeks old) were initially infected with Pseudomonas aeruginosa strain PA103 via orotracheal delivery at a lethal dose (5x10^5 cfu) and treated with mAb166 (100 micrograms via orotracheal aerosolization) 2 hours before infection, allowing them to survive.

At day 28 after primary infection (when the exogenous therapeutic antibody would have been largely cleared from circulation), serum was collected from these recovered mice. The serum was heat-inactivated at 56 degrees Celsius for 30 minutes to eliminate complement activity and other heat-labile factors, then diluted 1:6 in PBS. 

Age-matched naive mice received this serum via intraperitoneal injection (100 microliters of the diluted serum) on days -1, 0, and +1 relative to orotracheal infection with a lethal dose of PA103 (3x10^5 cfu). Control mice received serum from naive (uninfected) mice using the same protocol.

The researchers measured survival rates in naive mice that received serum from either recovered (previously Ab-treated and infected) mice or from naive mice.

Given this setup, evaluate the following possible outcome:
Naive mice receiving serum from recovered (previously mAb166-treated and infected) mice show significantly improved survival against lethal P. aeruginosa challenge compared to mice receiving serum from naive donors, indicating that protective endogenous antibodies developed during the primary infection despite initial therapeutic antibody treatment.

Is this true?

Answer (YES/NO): YES